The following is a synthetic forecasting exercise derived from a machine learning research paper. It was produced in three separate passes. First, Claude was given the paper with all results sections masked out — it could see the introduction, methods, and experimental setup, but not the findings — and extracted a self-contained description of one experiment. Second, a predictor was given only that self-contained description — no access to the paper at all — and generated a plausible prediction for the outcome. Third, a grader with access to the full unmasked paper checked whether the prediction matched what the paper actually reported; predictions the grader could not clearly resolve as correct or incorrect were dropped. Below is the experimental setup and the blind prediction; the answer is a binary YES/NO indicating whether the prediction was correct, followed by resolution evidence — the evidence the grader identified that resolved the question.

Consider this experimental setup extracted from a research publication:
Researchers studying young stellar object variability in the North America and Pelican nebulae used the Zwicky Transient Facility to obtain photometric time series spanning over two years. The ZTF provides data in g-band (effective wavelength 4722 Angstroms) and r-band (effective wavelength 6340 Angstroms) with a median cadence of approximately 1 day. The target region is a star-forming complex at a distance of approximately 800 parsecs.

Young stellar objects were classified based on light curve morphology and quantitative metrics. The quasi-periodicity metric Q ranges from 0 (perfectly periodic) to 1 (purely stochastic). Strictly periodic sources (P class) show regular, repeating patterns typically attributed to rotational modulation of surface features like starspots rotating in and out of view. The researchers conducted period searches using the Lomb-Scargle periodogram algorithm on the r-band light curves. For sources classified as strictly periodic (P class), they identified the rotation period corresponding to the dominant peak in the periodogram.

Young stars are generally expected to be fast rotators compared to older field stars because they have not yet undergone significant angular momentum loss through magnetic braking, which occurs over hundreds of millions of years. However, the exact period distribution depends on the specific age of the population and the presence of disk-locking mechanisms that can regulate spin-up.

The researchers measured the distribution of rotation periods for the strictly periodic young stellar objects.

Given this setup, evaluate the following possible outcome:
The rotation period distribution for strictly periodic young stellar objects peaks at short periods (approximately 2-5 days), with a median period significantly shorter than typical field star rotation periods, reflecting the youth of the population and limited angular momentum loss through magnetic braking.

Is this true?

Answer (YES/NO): NO